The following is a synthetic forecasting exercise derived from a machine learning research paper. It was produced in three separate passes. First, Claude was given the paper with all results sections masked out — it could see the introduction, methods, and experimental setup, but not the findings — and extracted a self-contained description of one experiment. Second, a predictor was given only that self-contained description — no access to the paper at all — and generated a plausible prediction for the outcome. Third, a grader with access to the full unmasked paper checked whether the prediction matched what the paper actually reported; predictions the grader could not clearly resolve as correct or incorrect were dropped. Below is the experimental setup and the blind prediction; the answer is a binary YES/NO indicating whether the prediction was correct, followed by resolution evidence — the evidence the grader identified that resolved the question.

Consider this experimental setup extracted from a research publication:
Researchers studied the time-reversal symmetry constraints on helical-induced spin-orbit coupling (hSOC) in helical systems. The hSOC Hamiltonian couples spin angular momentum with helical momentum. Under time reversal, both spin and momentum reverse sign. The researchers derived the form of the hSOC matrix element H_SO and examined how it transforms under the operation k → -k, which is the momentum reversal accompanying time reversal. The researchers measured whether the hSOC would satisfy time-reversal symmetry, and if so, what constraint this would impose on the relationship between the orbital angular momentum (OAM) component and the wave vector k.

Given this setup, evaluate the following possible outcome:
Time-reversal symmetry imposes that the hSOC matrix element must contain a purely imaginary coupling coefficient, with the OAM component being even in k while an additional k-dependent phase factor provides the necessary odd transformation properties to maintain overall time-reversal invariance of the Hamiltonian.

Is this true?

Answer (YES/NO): NO